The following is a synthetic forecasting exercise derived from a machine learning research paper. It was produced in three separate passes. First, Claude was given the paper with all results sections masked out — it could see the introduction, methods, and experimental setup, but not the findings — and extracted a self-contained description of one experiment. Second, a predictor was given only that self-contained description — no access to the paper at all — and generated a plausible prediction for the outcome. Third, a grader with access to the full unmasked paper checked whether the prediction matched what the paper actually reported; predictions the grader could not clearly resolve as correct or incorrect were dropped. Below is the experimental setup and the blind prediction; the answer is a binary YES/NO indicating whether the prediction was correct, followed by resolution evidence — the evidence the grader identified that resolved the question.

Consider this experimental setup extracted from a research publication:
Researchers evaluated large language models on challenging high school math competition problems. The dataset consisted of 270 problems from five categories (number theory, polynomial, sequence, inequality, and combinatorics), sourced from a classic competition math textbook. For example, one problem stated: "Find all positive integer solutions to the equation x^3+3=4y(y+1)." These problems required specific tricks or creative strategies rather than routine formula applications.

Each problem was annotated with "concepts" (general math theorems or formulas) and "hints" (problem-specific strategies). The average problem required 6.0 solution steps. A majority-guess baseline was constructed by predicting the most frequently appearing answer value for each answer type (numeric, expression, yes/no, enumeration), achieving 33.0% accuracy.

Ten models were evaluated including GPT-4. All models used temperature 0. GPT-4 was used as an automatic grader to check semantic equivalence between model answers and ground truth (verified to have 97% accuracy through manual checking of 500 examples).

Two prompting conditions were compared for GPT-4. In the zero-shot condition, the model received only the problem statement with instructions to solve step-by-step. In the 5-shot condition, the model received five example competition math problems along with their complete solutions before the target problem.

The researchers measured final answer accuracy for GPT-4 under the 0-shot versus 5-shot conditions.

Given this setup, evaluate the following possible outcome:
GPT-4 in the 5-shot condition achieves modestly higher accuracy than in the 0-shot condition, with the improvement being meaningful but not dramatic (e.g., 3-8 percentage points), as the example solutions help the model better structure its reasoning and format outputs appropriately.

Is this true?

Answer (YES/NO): NO